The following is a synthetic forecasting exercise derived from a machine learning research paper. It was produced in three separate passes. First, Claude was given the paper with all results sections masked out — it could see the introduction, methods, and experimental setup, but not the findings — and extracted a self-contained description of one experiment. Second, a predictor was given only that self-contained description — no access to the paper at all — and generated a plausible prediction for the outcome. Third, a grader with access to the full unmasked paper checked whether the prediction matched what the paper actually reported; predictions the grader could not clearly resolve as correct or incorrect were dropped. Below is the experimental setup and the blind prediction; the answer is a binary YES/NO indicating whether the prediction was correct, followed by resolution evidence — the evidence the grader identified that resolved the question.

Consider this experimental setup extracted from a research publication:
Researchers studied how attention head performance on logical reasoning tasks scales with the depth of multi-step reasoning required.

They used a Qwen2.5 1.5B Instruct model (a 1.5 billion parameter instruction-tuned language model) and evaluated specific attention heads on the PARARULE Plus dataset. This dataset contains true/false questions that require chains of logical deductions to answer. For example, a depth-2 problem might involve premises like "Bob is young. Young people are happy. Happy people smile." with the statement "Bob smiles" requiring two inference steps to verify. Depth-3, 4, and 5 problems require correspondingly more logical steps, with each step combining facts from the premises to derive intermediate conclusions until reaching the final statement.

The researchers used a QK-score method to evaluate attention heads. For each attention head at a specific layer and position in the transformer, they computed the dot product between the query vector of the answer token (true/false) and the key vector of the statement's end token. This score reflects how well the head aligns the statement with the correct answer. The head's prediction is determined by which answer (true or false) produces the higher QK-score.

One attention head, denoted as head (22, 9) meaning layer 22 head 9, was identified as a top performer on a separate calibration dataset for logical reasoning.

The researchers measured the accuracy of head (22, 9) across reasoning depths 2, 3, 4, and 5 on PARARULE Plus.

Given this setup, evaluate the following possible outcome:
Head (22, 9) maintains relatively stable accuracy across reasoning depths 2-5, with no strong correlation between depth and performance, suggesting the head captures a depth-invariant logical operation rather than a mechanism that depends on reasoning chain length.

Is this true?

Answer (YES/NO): NO